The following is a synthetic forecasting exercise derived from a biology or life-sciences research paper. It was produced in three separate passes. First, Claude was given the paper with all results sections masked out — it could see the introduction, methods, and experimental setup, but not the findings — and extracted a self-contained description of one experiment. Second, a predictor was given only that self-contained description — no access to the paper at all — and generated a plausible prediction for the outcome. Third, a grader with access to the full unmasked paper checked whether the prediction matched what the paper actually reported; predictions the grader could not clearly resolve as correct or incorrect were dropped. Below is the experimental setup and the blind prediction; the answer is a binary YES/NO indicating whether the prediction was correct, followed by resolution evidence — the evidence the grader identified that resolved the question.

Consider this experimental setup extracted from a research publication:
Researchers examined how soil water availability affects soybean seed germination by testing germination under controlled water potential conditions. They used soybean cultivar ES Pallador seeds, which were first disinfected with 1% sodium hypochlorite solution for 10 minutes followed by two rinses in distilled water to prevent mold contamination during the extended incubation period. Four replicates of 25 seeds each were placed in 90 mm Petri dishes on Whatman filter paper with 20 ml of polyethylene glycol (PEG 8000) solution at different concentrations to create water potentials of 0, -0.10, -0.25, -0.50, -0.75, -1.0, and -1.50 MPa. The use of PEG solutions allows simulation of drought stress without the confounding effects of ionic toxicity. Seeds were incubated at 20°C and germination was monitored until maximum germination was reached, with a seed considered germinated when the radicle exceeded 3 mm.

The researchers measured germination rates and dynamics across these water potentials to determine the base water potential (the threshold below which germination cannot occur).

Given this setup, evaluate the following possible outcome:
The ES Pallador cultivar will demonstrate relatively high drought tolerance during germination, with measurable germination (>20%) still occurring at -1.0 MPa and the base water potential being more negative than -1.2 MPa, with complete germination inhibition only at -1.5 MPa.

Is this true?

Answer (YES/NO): NO